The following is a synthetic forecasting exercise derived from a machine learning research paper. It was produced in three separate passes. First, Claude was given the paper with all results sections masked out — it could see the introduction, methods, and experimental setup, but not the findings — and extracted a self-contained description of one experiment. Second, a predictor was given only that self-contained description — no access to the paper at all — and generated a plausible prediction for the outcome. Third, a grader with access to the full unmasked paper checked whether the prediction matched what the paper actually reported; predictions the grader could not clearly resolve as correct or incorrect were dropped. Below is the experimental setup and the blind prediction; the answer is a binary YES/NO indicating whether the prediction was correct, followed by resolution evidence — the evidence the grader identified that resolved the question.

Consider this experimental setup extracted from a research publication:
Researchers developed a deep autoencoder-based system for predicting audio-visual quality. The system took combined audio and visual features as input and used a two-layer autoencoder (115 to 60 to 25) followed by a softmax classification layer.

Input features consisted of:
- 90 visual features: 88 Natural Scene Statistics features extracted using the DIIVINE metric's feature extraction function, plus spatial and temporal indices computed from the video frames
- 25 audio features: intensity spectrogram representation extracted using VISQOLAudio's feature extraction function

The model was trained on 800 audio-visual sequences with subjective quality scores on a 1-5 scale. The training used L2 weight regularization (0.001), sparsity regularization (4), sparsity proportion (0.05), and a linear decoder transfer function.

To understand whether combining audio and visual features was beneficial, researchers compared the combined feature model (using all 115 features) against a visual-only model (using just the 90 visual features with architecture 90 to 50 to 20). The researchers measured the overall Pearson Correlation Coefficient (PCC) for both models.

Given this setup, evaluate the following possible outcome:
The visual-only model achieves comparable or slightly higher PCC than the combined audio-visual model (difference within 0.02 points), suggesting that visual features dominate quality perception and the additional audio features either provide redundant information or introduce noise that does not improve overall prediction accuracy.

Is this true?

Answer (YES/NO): NO